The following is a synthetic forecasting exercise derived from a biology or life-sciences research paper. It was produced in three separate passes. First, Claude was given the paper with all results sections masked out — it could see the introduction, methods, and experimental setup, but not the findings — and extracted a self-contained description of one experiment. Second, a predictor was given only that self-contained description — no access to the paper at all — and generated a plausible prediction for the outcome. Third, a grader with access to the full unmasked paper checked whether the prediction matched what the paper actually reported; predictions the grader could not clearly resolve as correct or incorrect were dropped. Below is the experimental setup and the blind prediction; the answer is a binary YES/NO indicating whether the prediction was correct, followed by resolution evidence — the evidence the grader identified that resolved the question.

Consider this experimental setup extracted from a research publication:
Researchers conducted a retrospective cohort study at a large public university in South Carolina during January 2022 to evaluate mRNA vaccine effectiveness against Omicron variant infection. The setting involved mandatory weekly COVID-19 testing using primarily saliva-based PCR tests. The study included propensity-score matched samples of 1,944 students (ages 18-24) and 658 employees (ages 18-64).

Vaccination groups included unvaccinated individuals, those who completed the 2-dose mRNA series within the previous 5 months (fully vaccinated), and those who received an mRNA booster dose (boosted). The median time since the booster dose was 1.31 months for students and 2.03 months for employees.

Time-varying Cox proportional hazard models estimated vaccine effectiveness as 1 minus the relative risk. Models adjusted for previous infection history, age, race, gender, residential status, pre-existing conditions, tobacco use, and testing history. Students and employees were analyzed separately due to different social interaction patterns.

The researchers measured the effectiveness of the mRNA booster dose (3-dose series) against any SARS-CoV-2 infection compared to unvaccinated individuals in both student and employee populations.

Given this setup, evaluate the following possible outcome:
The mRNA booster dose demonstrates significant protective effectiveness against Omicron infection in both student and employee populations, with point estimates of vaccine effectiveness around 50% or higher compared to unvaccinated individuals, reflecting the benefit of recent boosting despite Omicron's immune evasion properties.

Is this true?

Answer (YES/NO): NO